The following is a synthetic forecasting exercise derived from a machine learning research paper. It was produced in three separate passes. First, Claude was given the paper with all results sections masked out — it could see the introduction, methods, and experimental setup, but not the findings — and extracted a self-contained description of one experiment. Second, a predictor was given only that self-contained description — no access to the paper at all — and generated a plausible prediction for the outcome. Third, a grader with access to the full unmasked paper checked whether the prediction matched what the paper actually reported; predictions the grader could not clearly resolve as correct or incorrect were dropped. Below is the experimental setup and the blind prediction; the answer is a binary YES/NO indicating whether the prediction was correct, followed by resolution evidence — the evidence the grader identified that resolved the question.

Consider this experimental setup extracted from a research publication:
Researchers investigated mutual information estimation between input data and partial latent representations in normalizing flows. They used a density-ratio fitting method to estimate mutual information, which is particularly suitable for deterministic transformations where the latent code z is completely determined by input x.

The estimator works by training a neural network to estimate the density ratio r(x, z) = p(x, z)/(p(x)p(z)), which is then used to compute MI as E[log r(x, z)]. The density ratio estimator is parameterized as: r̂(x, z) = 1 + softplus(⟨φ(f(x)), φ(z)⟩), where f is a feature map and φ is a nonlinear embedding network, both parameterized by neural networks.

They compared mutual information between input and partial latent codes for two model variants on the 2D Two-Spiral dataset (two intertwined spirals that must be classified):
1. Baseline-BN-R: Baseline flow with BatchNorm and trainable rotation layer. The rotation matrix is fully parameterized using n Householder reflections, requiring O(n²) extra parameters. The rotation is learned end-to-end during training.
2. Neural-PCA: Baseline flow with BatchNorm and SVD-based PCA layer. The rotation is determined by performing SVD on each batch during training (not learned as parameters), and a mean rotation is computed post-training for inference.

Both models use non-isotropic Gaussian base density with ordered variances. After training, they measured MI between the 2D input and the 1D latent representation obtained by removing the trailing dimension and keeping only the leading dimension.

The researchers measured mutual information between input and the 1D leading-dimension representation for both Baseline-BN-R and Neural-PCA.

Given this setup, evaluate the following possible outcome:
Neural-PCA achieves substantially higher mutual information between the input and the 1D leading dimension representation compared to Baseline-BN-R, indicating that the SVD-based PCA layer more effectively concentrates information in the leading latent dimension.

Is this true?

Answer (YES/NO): YES